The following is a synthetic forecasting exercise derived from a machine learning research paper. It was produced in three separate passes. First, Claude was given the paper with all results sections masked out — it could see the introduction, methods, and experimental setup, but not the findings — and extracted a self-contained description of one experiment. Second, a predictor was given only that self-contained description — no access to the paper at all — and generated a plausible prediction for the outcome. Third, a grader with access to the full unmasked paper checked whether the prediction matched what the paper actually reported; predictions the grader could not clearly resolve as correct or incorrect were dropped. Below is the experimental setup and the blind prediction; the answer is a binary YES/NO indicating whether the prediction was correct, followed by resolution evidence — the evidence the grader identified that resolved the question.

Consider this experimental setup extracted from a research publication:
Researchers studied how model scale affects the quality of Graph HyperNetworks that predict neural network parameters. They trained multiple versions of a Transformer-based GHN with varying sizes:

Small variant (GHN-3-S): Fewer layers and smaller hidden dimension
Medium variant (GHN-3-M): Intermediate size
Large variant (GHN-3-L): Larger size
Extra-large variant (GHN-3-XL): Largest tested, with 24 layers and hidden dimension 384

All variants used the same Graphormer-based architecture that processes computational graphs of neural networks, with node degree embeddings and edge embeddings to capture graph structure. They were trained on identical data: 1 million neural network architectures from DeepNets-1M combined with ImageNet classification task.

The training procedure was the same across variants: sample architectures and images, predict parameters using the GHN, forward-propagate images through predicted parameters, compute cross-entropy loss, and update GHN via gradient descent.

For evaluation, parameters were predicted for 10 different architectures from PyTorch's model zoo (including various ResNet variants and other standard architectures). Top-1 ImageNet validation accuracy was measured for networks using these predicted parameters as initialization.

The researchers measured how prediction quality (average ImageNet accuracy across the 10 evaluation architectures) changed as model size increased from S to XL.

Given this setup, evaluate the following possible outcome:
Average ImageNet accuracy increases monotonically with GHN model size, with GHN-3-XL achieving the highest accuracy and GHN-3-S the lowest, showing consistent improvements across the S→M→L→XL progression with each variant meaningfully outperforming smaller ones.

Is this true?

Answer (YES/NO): NO